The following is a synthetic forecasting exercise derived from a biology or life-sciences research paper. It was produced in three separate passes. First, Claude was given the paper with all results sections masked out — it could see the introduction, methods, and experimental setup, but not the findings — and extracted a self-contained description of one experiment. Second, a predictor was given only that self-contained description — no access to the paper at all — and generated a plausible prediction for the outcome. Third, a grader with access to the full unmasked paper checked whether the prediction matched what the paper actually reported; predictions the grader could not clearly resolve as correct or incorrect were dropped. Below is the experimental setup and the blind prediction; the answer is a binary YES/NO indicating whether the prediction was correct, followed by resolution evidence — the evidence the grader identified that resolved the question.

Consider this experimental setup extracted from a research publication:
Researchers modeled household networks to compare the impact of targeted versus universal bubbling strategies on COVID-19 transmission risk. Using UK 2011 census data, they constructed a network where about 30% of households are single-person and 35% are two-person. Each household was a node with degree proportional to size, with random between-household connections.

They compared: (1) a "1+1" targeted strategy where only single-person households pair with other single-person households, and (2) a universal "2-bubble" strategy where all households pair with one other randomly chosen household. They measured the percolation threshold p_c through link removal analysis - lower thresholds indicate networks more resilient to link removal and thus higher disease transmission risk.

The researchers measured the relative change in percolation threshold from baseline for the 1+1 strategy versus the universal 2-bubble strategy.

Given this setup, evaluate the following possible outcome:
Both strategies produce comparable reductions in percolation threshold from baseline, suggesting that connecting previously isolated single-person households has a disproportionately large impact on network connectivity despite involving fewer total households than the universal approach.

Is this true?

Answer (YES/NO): NO